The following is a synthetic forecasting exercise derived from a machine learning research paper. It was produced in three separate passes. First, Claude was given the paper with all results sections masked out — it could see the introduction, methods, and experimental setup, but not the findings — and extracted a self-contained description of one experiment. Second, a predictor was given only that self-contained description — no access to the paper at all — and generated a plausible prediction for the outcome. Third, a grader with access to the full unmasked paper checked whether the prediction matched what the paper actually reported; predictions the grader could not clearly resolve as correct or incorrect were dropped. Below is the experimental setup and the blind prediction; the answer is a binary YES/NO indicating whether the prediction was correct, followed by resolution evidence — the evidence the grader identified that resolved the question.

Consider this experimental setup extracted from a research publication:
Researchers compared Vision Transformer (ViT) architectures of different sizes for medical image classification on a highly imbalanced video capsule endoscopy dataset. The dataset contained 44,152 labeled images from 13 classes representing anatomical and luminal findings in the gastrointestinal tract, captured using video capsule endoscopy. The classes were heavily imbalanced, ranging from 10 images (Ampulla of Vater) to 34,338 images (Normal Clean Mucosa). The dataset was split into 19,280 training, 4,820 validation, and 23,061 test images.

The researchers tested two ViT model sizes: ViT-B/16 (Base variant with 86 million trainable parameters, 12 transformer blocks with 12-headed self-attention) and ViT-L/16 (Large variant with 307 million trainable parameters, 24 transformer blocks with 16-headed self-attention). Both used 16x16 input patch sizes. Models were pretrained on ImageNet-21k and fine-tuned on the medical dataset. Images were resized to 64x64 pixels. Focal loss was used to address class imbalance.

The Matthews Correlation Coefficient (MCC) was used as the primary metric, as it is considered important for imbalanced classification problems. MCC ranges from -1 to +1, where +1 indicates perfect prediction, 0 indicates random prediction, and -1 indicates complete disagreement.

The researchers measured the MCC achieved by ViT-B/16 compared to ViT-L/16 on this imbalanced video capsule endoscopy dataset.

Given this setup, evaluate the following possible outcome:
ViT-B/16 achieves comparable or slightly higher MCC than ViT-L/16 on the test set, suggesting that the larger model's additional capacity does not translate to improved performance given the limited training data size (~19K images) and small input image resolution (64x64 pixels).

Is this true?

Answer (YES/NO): NO